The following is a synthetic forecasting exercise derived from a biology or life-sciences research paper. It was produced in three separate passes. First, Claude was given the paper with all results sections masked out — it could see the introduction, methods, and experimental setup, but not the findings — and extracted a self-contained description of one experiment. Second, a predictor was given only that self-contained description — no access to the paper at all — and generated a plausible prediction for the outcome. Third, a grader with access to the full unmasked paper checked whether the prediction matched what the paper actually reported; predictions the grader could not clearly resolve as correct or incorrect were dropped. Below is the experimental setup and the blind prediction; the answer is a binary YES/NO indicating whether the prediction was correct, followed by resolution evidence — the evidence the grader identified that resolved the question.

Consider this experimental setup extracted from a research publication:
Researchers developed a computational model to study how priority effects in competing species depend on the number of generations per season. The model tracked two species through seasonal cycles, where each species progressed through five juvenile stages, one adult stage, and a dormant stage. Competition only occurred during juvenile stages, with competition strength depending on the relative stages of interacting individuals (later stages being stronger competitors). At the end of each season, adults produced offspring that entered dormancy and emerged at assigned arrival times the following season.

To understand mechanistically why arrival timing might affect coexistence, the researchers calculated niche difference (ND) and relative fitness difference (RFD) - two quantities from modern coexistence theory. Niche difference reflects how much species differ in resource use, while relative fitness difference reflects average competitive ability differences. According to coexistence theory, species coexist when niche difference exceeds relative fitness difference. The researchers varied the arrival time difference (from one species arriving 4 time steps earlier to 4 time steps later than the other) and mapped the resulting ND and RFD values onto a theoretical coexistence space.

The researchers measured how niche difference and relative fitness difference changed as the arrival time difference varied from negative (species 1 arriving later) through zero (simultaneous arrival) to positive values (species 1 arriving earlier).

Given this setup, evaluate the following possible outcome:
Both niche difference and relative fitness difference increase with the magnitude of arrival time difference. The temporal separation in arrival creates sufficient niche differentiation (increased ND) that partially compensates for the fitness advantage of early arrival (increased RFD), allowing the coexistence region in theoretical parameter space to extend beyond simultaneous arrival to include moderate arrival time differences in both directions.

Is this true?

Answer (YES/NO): NO